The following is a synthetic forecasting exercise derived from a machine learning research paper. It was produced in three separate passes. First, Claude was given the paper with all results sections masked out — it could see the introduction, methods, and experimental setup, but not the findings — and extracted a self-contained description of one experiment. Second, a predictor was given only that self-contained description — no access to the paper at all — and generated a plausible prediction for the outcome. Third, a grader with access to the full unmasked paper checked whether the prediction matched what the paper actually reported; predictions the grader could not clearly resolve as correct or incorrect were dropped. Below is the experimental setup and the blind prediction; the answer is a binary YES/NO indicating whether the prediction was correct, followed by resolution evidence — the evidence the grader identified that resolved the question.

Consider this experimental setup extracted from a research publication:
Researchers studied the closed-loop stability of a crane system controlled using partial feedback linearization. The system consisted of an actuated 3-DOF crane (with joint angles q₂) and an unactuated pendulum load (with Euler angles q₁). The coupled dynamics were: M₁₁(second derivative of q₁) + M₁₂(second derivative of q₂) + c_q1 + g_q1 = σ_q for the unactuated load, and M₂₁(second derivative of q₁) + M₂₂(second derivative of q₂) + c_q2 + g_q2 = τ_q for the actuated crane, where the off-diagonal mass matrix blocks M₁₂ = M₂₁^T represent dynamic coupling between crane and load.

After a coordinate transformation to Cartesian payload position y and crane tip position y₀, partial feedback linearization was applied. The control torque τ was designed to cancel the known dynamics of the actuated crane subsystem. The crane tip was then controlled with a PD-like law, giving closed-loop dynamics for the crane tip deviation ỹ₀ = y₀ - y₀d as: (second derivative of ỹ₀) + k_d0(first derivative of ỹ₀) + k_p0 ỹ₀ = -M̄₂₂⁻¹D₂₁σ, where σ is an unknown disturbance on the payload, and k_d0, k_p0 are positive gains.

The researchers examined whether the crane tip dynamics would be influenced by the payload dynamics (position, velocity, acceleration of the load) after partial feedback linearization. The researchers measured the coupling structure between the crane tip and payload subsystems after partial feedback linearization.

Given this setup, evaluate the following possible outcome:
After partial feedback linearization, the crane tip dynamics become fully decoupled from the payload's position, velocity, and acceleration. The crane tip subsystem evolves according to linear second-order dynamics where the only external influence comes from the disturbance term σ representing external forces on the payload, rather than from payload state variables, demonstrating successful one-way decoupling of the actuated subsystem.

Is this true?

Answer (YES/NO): YES